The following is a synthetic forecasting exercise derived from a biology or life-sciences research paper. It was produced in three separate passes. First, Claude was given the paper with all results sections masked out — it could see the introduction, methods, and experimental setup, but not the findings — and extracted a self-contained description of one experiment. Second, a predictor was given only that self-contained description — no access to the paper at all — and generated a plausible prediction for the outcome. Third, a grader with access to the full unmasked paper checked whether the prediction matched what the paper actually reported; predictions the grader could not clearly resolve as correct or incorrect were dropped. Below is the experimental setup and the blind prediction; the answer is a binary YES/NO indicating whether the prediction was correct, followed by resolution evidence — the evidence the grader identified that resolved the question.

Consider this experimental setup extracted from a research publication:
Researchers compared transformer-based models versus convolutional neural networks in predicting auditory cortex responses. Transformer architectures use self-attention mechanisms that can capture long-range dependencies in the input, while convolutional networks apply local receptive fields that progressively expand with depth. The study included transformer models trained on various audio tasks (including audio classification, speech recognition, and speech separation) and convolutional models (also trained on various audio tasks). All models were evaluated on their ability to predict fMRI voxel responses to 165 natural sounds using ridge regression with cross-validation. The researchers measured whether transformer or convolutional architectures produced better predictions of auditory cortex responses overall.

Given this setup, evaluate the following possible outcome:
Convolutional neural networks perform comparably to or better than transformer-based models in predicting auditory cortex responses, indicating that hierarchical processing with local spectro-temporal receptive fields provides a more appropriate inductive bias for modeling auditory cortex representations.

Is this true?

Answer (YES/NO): YES